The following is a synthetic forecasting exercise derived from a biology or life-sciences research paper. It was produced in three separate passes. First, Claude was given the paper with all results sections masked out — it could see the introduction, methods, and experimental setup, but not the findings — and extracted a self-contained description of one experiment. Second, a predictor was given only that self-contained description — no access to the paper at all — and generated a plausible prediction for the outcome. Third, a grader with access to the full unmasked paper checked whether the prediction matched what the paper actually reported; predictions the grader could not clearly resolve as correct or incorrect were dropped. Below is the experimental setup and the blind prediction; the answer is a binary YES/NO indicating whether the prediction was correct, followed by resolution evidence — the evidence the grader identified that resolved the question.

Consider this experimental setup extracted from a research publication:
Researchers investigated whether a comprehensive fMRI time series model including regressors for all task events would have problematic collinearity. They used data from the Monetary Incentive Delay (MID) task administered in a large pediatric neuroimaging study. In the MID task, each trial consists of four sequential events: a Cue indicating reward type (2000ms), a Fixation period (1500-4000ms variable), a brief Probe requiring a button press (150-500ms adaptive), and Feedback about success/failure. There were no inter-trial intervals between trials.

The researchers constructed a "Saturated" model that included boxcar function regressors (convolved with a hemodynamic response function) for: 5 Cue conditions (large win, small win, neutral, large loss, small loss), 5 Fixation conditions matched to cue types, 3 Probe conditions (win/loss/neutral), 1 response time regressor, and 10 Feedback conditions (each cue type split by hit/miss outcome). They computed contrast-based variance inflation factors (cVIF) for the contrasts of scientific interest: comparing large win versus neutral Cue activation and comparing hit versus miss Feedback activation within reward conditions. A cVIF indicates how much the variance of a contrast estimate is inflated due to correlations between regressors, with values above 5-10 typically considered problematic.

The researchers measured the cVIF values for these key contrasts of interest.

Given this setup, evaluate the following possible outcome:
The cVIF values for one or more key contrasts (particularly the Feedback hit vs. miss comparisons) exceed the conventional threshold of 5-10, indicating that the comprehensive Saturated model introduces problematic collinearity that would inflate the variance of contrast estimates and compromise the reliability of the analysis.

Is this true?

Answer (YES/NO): NO